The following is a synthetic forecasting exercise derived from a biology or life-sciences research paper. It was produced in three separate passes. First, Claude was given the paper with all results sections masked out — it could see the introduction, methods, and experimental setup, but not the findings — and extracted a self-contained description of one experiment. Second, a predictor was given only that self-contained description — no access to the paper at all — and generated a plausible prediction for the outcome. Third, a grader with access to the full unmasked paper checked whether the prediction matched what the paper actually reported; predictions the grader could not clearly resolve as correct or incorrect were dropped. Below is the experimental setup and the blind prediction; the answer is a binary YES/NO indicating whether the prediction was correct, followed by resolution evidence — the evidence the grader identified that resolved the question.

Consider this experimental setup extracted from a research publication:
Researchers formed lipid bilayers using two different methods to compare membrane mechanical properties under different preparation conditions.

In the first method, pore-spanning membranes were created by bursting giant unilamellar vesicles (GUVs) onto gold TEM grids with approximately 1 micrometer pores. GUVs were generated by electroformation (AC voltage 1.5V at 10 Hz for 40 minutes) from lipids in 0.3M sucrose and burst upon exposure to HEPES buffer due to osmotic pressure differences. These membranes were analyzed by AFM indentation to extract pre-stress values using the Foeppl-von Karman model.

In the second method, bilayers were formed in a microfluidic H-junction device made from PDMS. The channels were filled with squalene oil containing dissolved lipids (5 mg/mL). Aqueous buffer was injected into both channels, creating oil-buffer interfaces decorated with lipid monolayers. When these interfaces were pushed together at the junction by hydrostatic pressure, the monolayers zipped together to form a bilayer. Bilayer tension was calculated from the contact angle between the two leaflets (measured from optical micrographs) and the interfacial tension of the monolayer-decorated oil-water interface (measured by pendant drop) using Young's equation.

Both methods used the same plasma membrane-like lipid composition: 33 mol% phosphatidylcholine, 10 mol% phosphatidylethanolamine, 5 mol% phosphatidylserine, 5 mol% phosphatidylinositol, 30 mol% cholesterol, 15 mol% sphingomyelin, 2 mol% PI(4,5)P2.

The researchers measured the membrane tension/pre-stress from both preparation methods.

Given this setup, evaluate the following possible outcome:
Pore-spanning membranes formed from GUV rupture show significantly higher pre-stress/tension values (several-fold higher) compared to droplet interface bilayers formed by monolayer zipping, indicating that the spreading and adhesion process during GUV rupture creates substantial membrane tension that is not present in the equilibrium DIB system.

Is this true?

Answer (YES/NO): NO